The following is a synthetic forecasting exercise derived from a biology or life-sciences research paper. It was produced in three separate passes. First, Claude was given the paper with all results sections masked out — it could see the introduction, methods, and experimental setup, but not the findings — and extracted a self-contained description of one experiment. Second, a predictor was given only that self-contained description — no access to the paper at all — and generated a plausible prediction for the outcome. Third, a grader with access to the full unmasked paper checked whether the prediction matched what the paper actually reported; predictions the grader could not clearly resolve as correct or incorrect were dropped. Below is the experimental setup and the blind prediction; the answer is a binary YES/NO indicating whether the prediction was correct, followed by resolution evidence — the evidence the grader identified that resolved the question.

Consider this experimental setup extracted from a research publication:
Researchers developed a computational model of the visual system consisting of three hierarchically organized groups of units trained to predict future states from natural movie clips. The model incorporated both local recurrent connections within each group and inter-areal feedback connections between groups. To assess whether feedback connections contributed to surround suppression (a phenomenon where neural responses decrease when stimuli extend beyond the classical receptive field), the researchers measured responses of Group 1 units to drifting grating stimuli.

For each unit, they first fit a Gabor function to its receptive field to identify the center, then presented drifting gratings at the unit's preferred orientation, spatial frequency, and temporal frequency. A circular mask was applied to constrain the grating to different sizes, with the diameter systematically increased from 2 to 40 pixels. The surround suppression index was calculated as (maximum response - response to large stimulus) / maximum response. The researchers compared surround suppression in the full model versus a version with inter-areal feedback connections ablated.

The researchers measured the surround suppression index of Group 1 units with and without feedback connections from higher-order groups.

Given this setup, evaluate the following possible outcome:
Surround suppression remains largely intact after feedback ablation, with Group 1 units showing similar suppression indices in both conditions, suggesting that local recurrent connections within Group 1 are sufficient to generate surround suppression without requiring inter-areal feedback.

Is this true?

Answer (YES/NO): NO